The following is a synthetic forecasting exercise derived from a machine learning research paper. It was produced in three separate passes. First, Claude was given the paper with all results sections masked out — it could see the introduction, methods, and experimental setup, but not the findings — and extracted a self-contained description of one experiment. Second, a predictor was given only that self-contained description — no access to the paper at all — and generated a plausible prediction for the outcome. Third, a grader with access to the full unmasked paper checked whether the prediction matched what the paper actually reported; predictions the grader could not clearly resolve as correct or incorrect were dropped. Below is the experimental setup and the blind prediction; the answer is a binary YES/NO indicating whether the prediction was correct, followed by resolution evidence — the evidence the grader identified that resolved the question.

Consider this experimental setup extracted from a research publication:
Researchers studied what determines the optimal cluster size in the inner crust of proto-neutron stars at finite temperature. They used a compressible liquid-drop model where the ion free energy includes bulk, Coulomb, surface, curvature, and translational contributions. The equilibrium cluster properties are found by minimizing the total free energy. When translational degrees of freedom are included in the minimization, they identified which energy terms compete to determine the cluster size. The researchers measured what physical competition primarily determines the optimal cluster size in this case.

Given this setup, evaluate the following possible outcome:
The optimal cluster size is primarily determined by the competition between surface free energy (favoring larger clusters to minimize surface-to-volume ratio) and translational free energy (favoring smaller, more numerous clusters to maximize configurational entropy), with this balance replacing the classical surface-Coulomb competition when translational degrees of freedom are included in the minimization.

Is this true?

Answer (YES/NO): NO